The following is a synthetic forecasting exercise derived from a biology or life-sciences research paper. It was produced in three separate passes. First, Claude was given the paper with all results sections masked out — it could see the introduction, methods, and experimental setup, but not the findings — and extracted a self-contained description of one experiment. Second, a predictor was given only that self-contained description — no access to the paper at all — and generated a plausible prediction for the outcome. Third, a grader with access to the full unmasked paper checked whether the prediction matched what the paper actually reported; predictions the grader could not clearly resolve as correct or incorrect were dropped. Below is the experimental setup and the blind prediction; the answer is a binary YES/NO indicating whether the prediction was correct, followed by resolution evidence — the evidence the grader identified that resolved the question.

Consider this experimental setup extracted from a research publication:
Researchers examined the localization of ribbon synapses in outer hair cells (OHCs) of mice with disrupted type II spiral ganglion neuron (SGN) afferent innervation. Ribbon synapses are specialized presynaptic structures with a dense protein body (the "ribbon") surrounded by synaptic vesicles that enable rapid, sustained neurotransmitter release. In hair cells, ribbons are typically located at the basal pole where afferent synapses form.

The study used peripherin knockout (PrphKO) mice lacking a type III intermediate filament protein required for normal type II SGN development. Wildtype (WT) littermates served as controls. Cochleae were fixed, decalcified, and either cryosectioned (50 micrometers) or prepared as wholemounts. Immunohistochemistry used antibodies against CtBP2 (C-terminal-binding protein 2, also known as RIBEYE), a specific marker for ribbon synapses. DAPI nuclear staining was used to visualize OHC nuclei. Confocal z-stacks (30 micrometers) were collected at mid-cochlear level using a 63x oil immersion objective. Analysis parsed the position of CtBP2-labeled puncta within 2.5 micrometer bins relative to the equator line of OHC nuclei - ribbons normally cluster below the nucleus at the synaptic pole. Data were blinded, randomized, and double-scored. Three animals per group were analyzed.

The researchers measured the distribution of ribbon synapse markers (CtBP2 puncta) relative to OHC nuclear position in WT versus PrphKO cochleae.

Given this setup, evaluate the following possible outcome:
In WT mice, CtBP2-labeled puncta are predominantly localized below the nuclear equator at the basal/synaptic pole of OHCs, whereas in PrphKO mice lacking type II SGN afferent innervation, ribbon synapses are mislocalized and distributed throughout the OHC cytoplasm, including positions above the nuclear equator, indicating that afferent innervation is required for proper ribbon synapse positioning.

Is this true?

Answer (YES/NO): YES